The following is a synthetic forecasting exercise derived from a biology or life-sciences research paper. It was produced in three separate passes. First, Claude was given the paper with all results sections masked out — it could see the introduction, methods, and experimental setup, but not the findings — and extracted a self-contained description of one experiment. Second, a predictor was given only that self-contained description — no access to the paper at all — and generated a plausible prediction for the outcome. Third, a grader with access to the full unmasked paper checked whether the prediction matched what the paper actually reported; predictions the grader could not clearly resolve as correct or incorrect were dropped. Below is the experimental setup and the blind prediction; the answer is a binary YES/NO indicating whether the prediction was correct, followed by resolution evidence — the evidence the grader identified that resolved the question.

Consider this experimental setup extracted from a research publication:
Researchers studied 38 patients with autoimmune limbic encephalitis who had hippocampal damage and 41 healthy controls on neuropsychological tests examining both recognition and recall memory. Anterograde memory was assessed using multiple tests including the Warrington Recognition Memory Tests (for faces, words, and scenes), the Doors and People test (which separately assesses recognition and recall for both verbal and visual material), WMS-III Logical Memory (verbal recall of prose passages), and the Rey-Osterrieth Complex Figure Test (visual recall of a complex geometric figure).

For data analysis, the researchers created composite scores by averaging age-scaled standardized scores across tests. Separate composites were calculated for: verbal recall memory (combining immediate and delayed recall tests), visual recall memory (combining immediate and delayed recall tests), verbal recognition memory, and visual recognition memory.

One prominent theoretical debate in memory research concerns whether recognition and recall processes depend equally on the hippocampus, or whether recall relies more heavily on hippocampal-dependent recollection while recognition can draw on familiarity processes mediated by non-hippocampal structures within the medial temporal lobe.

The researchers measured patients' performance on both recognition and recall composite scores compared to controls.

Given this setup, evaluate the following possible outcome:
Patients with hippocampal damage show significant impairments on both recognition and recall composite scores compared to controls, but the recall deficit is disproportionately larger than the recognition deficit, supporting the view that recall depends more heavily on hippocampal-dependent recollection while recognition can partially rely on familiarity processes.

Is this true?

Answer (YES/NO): NO